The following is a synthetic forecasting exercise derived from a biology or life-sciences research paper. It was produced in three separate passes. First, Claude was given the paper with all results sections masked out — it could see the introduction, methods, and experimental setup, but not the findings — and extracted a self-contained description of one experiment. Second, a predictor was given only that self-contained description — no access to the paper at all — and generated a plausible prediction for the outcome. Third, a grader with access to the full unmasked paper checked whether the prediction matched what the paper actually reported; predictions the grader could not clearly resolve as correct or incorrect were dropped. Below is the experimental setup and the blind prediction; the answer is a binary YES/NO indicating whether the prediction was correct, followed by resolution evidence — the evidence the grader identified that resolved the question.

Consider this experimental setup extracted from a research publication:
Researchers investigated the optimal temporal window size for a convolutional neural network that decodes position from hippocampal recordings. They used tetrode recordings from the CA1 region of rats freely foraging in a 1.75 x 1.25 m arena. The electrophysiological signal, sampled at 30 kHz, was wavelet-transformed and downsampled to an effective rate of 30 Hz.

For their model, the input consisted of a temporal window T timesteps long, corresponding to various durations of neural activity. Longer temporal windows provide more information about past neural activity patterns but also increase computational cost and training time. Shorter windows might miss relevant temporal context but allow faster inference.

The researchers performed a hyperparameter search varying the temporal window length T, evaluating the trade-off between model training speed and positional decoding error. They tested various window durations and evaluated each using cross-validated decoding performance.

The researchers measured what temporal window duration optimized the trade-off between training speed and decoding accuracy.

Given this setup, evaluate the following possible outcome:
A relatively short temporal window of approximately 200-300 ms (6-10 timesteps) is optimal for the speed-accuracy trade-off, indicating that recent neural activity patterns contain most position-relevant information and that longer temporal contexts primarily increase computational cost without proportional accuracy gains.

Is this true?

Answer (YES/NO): NO